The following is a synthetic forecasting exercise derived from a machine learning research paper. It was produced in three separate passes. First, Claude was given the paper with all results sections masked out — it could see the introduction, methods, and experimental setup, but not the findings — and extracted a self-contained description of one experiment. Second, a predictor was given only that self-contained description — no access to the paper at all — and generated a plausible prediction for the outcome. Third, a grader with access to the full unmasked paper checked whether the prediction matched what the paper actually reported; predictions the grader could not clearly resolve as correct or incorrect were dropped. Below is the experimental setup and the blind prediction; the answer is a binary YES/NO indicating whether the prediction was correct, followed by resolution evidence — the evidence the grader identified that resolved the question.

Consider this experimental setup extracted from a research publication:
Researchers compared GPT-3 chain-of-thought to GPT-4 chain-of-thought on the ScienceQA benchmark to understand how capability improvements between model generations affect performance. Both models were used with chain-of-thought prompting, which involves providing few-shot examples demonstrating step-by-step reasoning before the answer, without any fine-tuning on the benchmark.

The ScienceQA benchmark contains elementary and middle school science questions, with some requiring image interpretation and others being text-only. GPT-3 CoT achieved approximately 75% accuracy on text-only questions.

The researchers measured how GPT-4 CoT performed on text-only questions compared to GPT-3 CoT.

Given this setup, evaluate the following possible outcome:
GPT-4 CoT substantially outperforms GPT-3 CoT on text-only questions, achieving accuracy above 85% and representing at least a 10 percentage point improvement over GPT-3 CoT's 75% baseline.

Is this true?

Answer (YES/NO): NO